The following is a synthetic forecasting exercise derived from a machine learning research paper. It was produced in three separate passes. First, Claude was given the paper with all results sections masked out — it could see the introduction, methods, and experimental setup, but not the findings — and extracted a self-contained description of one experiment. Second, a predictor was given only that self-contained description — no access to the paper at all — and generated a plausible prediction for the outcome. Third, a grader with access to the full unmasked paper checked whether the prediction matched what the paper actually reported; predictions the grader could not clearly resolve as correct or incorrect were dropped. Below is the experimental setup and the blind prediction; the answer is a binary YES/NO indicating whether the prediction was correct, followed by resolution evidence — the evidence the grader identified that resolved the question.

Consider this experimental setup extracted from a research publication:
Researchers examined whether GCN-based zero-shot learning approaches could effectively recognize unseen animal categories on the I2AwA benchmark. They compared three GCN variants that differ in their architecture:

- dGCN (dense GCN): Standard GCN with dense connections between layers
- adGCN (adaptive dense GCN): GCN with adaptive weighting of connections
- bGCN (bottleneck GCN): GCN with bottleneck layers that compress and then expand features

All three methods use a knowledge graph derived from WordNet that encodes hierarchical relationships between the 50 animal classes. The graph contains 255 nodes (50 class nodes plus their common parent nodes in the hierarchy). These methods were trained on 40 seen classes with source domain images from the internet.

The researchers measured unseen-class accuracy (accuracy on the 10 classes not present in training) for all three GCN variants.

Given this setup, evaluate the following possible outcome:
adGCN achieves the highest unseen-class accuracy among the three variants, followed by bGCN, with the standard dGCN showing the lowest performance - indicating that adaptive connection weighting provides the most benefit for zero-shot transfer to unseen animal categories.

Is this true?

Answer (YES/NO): NO